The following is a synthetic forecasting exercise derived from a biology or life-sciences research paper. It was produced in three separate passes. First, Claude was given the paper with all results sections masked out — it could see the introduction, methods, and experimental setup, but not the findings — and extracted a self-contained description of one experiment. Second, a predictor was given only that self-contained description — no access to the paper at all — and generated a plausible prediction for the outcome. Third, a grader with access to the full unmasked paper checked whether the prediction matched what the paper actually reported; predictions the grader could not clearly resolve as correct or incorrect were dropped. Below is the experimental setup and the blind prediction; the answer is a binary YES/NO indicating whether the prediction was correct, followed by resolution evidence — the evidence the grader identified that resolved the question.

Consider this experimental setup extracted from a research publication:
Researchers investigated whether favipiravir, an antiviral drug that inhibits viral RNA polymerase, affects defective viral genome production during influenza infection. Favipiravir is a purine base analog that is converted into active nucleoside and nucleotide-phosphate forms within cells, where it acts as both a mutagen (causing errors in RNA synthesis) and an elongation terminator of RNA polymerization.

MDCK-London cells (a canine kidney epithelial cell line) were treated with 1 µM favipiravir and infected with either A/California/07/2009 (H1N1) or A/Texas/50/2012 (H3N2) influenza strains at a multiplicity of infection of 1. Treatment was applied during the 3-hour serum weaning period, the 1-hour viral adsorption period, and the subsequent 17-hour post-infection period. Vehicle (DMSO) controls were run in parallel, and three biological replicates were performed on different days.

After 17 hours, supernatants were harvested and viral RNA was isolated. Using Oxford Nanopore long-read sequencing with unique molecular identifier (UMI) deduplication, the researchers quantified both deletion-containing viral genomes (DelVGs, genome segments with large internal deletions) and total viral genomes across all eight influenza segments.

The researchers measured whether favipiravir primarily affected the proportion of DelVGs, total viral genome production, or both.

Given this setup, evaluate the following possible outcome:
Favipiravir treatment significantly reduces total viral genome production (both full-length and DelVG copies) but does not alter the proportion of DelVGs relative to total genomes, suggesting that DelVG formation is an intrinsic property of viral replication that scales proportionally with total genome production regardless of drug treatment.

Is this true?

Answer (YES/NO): NO